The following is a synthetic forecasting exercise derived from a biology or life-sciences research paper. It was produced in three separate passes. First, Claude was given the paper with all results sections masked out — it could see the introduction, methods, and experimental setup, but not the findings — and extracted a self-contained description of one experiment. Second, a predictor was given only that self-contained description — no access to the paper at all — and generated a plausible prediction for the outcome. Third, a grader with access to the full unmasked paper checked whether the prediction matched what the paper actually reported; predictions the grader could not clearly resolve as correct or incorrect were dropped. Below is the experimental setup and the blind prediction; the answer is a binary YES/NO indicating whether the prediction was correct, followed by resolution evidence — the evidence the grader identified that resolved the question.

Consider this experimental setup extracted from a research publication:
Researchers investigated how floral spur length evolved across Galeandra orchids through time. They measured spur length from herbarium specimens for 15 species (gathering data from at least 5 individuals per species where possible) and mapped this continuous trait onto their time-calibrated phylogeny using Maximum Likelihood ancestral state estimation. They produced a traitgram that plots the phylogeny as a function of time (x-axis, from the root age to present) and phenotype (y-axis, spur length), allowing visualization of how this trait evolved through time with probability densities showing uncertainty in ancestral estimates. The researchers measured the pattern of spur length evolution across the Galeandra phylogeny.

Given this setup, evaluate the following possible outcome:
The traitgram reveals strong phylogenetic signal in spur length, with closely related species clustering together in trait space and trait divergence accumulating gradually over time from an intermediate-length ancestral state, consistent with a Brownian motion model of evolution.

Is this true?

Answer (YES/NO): NO